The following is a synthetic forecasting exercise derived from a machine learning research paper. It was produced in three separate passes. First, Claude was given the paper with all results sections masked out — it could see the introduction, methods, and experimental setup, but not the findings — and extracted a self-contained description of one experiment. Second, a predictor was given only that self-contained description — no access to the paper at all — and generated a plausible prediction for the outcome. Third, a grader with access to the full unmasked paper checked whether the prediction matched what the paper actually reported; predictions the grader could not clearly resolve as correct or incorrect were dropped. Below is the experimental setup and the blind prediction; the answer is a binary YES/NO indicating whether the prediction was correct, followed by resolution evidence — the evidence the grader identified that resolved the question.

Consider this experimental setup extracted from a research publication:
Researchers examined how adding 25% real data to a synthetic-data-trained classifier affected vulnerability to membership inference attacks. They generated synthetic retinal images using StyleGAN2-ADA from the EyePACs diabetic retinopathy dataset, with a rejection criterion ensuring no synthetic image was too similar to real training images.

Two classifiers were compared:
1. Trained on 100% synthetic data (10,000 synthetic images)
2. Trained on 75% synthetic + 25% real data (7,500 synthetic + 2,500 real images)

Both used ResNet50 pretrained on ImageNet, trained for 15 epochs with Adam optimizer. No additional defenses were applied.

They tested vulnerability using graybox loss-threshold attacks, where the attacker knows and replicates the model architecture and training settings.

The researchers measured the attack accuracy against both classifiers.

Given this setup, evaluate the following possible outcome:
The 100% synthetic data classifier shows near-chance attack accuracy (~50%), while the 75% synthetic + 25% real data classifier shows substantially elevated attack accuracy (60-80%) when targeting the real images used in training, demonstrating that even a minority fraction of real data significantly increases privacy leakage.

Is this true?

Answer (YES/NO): NO